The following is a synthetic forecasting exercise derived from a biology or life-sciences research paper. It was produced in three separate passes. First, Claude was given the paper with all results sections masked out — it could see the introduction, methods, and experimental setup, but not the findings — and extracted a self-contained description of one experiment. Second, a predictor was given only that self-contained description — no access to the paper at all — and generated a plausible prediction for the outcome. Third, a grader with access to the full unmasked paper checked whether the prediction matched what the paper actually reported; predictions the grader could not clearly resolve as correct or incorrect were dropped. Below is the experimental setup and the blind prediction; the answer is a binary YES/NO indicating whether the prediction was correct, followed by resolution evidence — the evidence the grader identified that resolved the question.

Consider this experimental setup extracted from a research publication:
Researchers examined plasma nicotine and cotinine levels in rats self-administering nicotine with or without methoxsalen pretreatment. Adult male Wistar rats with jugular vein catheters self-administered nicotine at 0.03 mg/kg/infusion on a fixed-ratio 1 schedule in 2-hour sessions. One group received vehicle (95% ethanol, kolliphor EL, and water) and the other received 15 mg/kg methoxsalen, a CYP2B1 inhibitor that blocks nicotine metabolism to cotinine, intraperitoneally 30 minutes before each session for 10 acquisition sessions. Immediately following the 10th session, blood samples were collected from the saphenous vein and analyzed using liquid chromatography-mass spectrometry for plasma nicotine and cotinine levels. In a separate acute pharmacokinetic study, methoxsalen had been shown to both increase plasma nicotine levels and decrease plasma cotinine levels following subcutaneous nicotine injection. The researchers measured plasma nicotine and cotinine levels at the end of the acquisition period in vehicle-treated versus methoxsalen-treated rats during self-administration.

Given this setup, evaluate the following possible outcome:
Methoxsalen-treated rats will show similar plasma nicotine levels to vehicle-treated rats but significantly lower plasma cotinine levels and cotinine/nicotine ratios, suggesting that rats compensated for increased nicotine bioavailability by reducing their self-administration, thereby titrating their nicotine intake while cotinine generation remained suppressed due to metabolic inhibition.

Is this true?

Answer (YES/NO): YES